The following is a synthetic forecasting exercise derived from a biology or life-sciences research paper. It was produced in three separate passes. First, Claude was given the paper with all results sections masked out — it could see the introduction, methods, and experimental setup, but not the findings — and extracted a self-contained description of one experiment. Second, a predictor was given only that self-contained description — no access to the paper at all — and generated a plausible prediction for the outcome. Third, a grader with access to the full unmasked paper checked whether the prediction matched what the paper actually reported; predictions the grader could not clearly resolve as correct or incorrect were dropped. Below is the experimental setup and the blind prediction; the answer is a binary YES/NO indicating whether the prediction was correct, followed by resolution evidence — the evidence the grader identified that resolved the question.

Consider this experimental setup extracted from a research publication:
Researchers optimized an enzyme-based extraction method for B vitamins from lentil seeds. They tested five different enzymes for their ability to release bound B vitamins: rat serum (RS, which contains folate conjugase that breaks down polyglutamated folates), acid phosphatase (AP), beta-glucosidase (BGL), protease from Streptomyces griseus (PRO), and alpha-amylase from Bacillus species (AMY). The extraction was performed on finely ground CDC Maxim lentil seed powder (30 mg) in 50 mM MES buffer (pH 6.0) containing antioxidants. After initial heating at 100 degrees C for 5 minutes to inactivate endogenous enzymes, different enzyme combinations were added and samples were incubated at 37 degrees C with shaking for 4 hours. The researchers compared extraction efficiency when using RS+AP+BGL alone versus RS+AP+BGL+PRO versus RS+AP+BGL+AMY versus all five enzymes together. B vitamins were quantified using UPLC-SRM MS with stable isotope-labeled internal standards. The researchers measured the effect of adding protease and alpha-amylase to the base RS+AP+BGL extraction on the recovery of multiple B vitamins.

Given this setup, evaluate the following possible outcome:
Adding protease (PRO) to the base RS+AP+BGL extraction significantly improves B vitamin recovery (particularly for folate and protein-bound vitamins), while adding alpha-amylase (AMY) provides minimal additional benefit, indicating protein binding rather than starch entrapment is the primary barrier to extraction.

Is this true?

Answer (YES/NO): NO